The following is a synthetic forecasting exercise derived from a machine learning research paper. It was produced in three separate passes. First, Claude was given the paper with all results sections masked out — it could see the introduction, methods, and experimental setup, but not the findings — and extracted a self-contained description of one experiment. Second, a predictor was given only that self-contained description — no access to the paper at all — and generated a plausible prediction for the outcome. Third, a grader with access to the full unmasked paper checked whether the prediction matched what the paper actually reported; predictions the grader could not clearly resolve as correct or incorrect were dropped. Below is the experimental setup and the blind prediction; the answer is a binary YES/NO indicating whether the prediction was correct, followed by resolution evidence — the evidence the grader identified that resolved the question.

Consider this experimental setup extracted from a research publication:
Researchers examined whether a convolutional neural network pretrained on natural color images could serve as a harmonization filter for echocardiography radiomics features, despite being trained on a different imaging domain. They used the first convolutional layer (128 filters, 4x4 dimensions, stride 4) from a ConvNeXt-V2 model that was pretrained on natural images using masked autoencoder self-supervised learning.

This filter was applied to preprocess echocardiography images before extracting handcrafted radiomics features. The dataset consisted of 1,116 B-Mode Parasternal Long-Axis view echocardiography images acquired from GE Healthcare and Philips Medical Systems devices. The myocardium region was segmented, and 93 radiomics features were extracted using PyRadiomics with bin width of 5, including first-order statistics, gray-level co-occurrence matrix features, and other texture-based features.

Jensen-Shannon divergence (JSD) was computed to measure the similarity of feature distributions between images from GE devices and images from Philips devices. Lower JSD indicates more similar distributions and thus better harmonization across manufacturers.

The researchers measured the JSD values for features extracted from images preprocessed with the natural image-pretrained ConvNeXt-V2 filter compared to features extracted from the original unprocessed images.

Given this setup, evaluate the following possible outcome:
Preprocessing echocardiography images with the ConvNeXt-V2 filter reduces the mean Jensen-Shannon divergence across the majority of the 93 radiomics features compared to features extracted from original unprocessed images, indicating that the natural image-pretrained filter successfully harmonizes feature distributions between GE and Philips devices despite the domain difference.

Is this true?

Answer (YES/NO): NO